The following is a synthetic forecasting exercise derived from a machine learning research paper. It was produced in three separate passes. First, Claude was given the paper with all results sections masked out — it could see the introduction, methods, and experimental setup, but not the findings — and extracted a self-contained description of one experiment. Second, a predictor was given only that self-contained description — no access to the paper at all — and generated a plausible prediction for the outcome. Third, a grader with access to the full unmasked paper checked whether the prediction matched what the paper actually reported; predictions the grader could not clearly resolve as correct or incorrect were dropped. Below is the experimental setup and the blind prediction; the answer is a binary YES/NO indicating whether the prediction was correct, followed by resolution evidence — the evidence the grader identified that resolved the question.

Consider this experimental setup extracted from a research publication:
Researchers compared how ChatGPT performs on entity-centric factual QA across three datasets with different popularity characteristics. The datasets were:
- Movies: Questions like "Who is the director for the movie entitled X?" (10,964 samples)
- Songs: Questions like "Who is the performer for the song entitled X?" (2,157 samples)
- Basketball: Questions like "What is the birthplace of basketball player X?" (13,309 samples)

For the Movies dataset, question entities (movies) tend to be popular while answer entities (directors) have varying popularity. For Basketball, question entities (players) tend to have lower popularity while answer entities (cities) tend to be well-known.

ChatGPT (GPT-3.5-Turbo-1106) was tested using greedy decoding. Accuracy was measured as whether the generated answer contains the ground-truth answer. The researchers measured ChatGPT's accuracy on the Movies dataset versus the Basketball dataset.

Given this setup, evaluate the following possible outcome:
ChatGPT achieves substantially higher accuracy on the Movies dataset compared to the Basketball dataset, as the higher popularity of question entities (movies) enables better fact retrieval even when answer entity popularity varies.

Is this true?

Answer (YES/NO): YES